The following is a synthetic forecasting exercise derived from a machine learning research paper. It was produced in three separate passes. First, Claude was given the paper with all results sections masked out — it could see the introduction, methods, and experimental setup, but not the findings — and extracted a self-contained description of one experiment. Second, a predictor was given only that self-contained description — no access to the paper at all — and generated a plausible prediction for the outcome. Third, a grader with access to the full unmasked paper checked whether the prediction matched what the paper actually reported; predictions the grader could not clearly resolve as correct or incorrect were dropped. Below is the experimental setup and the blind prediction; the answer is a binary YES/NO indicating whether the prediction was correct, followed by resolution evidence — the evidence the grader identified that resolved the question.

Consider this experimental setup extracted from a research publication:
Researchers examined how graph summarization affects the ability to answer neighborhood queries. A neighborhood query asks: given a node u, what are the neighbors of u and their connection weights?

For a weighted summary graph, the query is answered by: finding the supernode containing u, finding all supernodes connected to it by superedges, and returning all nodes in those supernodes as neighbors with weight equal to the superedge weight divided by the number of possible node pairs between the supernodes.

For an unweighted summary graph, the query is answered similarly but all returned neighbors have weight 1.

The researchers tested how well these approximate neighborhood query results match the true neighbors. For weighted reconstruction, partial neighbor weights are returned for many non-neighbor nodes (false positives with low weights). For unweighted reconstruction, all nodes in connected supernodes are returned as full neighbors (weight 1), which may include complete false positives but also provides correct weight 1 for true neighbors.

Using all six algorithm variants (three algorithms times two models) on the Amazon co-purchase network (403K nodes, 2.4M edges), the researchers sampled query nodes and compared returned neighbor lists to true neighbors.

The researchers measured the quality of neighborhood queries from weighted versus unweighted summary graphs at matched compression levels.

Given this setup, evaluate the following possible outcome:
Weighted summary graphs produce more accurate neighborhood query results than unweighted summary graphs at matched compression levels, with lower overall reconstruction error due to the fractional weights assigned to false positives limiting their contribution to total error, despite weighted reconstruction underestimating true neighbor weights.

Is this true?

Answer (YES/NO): NO